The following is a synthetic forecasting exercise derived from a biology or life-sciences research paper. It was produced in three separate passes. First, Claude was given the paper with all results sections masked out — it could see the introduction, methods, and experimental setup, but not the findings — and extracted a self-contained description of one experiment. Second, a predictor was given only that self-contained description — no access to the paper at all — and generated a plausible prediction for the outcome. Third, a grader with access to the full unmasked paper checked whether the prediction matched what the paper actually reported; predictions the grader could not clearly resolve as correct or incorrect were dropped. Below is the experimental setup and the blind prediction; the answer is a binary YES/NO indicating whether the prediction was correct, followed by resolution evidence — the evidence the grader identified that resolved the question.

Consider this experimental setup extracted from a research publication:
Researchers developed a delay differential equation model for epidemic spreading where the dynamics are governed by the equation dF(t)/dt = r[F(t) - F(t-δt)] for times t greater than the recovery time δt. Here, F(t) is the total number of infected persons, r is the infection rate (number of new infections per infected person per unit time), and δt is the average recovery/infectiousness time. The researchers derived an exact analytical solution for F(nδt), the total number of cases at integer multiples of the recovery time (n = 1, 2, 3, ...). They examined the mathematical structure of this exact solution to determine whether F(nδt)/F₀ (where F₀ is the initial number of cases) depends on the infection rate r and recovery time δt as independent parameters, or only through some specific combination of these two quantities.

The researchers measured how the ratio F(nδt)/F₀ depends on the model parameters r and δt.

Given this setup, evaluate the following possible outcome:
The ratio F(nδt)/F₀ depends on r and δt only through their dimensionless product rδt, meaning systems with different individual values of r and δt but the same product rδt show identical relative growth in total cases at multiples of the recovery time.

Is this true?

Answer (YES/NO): YES